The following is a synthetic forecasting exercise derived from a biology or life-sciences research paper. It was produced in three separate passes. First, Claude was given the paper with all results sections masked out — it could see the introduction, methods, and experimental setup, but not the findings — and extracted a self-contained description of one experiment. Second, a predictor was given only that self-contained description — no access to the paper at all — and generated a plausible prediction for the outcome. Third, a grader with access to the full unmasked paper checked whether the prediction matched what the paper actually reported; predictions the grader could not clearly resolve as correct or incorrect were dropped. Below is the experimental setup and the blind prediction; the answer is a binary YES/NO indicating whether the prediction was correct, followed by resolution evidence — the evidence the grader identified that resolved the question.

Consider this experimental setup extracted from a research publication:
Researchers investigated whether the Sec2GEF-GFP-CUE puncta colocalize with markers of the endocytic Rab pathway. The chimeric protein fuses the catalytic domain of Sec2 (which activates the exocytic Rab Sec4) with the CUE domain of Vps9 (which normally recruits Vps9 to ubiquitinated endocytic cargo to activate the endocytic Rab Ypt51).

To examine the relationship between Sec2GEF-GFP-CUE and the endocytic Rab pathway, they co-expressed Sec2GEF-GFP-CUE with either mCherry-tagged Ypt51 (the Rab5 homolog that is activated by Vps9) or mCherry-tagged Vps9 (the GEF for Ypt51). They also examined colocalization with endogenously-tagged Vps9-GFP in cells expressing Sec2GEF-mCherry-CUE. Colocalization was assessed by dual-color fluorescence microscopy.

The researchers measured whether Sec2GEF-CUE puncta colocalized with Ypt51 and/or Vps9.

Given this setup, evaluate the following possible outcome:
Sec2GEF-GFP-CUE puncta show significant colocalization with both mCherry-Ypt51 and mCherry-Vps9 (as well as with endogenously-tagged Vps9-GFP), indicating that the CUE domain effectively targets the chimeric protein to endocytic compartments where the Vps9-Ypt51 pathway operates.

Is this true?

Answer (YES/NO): YES